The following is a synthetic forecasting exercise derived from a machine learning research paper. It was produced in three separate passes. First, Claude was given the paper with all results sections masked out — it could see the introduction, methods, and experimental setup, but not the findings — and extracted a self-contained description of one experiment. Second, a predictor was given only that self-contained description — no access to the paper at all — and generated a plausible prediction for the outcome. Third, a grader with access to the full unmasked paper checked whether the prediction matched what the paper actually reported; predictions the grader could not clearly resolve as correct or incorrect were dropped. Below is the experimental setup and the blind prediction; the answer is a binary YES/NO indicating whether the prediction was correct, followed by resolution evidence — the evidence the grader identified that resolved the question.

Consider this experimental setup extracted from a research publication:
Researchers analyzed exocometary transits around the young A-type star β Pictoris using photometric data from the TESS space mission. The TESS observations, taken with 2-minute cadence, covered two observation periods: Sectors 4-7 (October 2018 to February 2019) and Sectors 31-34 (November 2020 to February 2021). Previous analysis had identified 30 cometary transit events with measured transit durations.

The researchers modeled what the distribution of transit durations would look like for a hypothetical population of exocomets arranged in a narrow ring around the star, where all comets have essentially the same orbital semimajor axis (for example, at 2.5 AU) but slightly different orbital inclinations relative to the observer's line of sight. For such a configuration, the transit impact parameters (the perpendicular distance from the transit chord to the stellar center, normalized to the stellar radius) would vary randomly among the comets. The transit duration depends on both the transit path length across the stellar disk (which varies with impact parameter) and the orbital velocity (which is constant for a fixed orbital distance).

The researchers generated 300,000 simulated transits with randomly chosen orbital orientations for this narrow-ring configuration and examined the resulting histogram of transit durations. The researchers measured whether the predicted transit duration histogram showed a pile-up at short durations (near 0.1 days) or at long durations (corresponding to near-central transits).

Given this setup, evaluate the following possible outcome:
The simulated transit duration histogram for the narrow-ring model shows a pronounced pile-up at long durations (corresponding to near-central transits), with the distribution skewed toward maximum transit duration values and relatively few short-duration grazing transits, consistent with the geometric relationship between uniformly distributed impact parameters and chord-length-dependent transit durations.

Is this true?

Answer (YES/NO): YES